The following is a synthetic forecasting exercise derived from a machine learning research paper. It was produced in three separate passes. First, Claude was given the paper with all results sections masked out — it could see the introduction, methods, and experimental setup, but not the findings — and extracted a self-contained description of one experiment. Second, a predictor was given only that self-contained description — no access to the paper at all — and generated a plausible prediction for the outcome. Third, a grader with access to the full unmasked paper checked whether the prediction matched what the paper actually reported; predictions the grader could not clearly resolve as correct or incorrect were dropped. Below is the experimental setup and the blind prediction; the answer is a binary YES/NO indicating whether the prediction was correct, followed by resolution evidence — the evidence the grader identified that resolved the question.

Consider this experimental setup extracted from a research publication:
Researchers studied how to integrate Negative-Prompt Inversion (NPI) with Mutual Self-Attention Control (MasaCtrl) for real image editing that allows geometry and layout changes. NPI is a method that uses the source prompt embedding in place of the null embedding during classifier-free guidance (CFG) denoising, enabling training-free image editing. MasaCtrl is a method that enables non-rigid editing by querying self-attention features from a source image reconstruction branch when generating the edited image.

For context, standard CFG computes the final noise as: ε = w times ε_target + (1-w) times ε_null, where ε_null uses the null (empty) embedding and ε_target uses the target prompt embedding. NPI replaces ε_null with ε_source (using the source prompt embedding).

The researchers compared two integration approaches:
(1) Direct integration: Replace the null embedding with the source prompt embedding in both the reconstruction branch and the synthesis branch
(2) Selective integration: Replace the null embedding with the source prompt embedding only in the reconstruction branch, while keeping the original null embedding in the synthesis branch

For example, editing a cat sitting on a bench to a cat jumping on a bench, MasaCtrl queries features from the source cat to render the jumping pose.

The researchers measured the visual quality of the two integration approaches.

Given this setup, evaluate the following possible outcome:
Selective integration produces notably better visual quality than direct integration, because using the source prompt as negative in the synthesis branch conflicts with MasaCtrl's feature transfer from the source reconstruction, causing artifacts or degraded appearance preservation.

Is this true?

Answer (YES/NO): YES